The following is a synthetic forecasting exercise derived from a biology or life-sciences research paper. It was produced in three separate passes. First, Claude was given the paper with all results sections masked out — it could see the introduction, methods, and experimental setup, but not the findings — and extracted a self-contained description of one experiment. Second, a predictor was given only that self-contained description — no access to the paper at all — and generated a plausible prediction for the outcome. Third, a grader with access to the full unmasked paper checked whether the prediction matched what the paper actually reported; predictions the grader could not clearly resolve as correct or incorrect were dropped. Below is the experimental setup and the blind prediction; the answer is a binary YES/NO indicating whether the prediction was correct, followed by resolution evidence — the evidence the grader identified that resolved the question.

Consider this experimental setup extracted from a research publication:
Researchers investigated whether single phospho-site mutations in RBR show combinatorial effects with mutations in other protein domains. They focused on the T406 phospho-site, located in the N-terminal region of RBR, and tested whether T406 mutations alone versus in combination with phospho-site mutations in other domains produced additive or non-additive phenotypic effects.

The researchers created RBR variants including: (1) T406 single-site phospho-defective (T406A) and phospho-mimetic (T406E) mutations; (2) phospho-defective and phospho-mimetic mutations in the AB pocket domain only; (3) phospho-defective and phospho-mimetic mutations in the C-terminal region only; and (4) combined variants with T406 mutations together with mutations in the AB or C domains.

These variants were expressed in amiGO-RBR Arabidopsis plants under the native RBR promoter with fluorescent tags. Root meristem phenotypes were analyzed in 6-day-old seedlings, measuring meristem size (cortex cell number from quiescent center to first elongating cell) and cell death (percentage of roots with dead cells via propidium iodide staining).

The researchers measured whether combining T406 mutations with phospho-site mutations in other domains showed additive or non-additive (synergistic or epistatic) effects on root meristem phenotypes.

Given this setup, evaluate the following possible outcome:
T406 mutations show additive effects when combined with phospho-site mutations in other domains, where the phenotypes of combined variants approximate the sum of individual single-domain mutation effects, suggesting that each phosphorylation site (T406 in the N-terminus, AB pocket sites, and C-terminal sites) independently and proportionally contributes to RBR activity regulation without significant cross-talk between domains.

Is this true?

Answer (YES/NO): NO